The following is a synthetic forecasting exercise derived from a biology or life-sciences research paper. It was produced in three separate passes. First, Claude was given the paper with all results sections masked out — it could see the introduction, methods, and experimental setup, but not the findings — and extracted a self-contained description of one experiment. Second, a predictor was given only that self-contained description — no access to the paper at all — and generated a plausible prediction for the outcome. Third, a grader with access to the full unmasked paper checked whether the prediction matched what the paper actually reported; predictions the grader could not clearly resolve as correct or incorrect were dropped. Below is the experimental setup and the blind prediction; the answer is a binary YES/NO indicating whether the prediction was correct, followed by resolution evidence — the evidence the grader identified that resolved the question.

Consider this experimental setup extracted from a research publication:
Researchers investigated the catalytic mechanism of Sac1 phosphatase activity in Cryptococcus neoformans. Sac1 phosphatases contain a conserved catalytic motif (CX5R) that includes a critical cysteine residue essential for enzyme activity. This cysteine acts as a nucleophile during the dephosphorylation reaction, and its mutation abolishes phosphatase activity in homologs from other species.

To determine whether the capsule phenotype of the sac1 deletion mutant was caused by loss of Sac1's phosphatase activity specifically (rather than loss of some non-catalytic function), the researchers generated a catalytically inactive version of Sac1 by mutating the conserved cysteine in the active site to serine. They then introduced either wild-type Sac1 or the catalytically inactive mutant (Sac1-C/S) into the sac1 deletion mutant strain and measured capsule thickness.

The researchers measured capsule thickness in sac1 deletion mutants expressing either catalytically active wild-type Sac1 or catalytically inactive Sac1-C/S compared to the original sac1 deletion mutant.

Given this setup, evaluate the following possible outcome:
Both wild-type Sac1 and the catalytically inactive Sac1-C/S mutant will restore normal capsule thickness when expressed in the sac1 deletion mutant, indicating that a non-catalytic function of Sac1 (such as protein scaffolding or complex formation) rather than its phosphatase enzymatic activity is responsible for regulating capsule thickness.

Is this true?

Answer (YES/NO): NO